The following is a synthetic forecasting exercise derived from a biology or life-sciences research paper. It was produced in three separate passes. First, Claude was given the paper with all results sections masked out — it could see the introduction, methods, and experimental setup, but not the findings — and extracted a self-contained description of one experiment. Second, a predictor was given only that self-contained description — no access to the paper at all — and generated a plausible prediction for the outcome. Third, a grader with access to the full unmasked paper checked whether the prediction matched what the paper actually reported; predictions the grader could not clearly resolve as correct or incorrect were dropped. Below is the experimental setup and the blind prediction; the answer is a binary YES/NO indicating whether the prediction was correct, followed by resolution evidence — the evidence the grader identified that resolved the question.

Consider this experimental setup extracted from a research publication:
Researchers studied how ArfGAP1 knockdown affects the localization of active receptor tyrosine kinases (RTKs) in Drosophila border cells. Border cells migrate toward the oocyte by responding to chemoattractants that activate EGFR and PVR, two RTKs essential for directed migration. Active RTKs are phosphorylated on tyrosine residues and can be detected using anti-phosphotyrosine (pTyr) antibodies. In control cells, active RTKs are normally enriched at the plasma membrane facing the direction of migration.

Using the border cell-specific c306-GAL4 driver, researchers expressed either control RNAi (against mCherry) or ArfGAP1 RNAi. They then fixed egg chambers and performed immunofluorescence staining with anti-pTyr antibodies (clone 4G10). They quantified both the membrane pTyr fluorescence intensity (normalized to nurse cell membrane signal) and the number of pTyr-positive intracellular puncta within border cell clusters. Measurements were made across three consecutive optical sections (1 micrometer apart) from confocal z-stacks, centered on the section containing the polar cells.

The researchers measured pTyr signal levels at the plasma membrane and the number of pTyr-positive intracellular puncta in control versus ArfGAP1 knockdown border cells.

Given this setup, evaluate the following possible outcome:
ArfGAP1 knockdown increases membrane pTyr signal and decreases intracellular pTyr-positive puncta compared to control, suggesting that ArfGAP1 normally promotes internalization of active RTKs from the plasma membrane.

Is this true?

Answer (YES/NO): NO